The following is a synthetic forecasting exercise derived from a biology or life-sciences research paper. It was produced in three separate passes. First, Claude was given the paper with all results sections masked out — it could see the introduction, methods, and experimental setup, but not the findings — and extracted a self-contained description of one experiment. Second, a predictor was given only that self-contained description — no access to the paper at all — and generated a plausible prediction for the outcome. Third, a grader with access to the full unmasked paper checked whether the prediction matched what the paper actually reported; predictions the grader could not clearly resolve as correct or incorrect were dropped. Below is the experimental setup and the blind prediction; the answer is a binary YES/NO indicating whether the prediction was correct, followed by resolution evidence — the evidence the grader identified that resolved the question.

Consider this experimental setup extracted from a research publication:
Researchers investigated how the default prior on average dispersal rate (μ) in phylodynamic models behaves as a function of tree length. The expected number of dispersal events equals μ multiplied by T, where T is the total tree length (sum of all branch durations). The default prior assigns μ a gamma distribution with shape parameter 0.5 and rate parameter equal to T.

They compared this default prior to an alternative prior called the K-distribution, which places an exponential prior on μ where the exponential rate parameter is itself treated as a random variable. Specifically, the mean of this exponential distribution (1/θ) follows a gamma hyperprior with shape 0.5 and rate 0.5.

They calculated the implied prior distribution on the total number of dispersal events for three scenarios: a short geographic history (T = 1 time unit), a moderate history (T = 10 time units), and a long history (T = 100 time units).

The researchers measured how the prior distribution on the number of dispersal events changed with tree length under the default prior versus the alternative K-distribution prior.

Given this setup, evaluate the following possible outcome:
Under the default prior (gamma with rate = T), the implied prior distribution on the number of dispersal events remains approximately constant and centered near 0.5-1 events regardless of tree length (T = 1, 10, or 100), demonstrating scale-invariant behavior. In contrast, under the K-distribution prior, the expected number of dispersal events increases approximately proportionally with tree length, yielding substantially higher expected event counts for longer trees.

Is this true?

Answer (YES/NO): YES